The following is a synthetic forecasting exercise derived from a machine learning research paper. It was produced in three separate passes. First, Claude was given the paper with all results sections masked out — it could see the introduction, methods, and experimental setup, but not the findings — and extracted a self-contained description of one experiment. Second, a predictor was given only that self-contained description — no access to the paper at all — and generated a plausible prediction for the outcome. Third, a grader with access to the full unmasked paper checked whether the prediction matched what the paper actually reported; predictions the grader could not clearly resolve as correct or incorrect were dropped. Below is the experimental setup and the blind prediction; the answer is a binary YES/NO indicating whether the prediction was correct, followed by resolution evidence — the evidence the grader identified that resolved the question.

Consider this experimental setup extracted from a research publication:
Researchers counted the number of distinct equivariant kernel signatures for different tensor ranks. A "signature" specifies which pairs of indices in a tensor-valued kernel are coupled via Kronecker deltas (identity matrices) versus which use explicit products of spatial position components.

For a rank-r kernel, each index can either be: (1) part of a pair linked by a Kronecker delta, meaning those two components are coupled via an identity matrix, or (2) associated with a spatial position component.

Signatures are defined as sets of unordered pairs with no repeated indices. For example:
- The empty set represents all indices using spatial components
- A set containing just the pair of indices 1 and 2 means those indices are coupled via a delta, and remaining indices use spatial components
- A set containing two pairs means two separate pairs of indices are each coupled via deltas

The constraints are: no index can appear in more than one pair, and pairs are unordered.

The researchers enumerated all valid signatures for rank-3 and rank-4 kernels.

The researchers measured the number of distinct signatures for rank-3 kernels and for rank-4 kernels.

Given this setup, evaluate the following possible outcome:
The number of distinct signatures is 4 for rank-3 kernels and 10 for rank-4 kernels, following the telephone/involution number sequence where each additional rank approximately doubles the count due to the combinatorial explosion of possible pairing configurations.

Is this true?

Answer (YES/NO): YES